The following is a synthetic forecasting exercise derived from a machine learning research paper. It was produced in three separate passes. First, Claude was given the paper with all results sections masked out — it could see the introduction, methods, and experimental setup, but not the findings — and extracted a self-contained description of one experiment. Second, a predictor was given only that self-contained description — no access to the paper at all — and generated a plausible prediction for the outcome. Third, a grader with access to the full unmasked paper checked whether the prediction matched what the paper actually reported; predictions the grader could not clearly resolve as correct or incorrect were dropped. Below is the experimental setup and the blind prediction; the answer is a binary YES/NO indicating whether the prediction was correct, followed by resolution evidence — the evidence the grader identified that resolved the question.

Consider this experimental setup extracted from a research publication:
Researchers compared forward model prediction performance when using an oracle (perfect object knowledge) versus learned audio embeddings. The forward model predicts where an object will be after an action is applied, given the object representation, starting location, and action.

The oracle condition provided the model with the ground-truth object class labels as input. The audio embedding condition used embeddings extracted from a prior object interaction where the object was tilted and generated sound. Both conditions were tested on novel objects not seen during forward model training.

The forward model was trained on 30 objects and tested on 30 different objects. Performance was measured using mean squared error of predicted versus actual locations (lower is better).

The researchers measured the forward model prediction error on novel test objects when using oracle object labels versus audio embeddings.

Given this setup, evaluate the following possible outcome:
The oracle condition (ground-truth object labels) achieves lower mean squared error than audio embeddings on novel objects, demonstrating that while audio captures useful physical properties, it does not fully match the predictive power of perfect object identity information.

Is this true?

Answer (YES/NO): YES